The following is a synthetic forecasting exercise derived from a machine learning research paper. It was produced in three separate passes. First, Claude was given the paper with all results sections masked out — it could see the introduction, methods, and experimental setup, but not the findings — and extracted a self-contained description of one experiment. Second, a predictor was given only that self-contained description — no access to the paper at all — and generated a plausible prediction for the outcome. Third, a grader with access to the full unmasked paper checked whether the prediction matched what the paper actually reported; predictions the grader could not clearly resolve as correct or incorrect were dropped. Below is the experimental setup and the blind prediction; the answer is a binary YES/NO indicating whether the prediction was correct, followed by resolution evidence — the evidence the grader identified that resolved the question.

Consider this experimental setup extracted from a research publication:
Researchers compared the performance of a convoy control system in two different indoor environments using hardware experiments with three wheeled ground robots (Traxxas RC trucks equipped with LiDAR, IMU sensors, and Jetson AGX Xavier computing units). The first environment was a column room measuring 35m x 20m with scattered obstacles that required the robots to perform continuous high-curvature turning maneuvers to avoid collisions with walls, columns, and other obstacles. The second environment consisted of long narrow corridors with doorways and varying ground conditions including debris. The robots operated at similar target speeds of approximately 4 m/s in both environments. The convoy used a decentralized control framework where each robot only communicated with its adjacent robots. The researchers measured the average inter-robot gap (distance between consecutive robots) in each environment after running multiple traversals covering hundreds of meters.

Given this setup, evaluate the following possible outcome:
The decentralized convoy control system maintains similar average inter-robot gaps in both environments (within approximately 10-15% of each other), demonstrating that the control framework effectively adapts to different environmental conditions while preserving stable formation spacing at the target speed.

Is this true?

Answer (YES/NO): NO